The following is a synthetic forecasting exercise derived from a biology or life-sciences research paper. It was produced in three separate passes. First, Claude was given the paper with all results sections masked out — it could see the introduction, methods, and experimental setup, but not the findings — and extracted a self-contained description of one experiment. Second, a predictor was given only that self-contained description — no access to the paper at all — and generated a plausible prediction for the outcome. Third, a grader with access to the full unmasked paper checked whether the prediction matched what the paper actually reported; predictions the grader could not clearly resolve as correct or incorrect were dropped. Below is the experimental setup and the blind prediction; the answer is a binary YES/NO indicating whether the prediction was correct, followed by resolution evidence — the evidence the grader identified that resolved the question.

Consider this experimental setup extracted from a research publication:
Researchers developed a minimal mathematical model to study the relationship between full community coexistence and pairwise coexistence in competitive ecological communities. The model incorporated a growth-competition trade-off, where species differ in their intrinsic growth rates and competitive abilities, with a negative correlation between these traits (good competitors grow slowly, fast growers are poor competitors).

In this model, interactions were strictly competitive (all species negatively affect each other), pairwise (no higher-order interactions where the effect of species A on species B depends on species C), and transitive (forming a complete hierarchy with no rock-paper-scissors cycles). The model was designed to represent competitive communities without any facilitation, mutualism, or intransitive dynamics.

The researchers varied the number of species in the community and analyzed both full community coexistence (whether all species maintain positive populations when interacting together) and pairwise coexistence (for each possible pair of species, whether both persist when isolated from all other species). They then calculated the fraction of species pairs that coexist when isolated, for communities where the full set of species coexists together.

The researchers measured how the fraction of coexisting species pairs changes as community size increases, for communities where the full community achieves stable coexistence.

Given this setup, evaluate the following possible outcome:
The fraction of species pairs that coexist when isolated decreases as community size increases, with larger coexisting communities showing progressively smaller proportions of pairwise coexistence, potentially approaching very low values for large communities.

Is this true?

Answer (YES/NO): NO